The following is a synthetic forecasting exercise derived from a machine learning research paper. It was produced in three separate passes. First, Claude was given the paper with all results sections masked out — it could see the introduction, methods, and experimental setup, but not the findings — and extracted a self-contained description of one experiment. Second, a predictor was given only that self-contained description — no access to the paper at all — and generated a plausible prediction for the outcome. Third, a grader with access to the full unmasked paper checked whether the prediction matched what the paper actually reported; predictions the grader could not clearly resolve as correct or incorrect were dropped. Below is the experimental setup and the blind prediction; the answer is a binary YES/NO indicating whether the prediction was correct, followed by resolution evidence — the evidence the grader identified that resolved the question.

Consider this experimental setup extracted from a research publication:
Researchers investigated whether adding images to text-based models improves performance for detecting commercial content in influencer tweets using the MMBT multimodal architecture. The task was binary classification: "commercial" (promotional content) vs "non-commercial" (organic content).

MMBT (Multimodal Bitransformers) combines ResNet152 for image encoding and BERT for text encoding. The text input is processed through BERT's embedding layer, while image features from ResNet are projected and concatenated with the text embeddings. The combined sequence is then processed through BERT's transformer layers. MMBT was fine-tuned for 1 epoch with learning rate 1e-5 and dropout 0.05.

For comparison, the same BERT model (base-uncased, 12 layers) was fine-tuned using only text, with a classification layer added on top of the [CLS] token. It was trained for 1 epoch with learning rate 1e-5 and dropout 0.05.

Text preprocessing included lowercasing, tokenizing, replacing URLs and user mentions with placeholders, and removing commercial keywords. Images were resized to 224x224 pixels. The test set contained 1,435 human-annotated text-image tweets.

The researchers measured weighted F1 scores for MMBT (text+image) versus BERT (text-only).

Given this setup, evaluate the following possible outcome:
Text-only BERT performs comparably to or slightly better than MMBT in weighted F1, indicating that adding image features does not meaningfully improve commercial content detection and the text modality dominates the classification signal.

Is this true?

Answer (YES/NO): YES